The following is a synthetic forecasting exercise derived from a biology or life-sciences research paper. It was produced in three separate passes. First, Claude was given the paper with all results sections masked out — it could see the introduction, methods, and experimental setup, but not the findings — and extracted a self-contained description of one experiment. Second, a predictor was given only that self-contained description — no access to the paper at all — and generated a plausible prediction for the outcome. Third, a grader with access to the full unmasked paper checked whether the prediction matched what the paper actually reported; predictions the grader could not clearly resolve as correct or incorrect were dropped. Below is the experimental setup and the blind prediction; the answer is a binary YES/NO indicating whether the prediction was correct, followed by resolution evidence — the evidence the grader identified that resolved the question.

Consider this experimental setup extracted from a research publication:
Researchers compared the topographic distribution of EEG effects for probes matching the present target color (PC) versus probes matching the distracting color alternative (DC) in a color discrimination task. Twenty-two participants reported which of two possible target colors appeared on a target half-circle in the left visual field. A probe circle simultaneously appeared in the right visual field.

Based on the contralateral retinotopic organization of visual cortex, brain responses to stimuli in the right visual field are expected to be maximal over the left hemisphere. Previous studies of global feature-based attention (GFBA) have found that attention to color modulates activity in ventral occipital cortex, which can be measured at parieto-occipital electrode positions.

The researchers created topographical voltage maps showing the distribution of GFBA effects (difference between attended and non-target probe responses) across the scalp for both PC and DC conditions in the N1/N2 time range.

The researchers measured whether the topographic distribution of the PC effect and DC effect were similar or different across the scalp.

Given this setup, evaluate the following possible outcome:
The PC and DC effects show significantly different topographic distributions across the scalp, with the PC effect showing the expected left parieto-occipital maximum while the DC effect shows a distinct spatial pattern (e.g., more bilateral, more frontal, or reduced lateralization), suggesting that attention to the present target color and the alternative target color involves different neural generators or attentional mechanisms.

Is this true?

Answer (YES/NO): NO